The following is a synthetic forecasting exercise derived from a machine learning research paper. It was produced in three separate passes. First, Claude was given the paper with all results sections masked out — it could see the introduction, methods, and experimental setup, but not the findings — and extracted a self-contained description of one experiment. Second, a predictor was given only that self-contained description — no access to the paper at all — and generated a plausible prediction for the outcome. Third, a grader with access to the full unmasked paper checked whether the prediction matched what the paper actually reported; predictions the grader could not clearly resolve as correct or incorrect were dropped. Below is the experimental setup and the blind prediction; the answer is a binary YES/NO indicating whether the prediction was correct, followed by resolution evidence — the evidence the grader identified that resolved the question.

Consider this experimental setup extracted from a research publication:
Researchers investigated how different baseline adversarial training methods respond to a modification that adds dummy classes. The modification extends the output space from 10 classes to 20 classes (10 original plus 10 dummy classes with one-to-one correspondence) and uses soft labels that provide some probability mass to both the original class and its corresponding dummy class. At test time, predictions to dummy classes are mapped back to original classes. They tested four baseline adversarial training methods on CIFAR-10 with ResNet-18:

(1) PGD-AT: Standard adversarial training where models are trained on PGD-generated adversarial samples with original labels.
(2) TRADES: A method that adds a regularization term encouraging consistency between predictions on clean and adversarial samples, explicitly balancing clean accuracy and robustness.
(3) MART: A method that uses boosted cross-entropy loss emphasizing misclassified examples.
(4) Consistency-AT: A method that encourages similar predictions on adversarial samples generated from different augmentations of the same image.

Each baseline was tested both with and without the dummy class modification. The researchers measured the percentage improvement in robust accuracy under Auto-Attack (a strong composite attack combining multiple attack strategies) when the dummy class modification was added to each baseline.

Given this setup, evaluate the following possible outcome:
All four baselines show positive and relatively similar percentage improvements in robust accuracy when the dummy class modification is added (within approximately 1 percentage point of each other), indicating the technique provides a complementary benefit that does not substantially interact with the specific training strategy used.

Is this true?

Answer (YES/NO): NO